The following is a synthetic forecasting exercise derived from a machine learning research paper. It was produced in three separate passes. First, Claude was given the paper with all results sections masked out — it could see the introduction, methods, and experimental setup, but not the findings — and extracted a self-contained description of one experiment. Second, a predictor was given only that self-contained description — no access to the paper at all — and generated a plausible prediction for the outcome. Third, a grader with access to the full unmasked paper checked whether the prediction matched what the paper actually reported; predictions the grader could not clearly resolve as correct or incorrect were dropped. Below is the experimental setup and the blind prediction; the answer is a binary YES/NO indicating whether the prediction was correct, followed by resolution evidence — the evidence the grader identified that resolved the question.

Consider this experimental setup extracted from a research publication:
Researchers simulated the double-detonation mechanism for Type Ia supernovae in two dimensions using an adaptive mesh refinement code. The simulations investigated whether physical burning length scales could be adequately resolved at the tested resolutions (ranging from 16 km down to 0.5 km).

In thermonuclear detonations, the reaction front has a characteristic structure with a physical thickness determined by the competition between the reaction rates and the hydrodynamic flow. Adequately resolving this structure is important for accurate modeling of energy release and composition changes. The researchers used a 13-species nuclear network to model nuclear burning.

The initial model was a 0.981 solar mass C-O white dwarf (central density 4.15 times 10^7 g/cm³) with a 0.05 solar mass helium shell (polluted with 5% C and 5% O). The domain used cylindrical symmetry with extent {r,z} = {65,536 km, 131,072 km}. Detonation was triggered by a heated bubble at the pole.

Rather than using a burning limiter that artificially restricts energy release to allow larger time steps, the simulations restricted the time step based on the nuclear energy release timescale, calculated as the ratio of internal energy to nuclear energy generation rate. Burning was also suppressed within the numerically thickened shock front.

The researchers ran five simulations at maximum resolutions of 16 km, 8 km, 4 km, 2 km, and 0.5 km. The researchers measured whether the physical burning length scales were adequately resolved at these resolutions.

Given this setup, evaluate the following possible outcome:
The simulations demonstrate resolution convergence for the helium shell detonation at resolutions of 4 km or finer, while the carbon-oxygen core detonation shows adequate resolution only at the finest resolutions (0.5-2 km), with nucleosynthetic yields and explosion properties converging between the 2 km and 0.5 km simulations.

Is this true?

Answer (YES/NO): NO